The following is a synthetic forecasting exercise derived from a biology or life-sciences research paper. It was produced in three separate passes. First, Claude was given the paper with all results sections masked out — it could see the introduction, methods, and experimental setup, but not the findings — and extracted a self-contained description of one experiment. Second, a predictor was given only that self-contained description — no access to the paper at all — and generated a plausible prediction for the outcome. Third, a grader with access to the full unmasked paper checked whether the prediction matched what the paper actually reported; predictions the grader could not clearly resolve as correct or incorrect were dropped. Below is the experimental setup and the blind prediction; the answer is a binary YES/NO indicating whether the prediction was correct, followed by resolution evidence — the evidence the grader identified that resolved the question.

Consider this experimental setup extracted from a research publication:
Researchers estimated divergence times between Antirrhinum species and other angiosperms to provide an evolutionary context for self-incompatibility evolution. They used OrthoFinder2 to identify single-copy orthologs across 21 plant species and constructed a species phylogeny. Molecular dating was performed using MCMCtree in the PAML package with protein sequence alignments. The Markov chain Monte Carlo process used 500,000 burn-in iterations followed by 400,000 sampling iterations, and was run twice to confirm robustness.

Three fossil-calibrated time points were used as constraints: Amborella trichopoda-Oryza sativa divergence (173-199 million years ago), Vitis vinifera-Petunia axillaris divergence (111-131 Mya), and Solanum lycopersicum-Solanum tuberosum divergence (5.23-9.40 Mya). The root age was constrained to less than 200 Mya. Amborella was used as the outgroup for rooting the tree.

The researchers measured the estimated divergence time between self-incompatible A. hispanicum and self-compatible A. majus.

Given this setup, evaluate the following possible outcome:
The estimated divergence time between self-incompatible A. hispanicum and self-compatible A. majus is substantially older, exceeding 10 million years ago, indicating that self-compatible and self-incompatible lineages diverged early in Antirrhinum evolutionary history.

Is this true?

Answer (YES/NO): NO